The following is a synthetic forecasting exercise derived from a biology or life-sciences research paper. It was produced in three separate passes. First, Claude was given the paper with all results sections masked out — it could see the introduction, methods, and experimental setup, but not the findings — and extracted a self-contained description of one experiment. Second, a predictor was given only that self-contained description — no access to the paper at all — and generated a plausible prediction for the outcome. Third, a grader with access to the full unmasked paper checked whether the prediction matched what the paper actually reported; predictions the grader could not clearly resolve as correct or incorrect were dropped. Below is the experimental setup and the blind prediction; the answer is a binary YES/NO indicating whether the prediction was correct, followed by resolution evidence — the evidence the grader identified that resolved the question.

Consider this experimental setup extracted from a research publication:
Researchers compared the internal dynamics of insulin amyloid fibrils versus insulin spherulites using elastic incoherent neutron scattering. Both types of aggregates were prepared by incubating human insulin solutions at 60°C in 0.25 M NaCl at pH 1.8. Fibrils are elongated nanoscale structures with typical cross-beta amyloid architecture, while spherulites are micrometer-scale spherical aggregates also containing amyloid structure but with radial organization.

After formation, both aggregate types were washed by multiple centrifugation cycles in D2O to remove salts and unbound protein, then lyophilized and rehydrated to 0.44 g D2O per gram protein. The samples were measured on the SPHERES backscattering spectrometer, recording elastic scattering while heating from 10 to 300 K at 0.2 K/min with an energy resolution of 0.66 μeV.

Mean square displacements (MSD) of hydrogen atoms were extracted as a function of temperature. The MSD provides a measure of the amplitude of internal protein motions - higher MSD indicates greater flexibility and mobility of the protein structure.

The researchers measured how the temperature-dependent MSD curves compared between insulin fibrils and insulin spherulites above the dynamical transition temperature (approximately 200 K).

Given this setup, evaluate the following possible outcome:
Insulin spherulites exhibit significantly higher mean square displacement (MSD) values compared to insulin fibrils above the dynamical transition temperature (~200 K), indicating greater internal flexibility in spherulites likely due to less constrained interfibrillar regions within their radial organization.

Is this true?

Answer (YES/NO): NO